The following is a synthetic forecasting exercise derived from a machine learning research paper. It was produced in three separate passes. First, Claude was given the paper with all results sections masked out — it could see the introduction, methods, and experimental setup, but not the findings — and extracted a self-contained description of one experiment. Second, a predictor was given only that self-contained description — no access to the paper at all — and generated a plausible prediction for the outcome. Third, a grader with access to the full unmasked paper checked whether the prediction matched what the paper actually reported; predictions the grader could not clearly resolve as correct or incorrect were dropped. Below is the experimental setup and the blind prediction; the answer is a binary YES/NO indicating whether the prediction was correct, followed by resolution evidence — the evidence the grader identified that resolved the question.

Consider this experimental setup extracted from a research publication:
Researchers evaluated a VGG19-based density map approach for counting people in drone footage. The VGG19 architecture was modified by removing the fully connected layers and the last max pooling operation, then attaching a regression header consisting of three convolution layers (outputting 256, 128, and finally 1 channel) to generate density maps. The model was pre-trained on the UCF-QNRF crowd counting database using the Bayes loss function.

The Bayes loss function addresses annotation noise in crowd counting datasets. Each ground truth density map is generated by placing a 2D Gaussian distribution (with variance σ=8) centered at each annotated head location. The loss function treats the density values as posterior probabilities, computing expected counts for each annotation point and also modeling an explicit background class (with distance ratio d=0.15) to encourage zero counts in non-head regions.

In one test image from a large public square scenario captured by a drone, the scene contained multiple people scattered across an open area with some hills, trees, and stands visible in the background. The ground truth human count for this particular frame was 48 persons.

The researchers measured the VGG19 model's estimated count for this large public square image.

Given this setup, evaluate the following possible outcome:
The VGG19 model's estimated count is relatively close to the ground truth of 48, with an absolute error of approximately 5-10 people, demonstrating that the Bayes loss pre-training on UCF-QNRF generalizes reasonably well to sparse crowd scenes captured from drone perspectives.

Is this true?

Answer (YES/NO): NO